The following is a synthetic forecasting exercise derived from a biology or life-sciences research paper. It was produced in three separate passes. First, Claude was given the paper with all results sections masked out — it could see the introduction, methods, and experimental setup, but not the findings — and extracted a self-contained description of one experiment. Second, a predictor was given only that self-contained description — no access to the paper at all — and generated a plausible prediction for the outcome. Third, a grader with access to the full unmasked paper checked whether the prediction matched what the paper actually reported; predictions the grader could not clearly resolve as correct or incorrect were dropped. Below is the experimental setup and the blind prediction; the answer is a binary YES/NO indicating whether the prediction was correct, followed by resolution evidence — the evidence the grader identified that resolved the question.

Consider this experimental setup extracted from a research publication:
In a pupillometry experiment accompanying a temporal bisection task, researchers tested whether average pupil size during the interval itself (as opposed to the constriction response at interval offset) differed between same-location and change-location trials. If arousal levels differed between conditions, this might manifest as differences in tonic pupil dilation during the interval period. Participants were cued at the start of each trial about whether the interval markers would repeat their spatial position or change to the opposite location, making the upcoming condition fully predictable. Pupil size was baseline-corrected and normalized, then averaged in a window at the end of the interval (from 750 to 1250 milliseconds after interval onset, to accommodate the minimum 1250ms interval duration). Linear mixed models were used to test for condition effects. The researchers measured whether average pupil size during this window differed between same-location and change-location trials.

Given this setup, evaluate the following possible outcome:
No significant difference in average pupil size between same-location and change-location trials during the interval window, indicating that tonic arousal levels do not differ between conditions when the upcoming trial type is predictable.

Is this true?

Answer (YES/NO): YES